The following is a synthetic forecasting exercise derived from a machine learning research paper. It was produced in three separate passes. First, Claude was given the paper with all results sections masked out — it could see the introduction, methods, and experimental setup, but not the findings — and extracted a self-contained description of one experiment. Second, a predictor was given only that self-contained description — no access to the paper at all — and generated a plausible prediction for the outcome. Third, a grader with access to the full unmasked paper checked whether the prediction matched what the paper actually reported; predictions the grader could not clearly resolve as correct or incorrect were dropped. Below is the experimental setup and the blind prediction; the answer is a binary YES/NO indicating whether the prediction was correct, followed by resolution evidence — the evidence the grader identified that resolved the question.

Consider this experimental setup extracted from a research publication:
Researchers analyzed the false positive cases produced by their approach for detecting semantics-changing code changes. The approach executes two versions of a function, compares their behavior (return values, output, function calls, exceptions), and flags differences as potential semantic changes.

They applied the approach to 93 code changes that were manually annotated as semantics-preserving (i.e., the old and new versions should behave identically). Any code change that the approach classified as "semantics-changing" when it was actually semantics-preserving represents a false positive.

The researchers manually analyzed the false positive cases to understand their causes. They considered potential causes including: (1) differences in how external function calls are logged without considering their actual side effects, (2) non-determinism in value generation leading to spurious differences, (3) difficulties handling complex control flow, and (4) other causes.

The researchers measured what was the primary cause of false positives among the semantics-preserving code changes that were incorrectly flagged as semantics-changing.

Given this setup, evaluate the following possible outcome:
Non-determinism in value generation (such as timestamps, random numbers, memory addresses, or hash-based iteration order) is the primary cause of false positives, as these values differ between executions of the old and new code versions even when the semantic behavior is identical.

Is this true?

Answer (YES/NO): NO